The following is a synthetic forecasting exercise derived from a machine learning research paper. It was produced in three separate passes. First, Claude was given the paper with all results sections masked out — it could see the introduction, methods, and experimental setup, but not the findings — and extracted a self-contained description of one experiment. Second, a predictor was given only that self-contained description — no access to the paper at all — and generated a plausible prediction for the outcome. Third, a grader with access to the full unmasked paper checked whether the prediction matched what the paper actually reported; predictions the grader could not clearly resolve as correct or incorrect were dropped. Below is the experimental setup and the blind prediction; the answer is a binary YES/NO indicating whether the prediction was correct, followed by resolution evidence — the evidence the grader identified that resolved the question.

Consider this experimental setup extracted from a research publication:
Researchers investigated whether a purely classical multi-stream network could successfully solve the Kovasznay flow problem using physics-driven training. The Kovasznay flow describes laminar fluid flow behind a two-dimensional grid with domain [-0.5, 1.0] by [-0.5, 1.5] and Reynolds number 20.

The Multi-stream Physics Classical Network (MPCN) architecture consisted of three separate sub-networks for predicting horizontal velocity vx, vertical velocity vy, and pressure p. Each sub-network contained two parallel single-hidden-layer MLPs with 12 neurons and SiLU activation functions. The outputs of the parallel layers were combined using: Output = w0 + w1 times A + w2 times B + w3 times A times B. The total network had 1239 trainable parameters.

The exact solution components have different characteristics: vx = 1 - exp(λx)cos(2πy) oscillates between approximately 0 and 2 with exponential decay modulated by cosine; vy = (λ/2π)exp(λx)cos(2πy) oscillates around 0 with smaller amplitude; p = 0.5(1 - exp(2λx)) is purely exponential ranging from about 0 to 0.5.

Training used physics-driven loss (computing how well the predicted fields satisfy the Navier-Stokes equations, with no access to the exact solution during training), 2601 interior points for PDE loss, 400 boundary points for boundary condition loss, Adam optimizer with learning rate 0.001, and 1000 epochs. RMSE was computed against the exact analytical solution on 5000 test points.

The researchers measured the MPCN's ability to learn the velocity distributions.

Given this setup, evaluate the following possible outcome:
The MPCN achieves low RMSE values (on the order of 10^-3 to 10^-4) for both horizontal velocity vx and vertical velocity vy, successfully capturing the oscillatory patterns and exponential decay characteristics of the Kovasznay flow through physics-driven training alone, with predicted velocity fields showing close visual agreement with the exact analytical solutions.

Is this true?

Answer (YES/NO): NO